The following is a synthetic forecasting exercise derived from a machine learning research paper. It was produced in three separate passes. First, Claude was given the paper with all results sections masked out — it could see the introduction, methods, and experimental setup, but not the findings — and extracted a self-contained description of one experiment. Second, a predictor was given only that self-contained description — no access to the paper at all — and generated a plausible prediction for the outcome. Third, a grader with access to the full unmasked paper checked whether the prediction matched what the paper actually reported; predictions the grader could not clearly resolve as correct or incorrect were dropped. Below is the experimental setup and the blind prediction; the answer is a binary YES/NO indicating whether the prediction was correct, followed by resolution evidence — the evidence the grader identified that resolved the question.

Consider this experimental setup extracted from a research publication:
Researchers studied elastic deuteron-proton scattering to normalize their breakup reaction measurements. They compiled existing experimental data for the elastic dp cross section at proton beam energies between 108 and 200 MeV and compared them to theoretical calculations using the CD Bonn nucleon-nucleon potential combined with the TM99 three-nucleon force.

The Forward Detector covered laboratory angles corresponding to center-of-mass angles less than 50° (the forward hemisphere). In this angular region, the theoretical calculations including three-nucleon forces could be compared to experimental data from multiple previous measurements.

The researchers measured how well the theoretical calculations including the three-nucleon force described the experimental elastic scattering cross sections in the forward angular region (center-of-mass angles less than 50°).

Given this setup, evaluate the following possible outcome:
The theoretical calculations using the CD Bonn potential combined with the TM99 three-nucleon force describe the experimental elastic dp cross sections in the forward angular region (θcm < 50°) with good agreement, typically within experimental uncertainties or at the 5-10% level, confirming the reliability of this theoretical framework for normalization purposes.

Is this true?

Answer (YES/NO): YES